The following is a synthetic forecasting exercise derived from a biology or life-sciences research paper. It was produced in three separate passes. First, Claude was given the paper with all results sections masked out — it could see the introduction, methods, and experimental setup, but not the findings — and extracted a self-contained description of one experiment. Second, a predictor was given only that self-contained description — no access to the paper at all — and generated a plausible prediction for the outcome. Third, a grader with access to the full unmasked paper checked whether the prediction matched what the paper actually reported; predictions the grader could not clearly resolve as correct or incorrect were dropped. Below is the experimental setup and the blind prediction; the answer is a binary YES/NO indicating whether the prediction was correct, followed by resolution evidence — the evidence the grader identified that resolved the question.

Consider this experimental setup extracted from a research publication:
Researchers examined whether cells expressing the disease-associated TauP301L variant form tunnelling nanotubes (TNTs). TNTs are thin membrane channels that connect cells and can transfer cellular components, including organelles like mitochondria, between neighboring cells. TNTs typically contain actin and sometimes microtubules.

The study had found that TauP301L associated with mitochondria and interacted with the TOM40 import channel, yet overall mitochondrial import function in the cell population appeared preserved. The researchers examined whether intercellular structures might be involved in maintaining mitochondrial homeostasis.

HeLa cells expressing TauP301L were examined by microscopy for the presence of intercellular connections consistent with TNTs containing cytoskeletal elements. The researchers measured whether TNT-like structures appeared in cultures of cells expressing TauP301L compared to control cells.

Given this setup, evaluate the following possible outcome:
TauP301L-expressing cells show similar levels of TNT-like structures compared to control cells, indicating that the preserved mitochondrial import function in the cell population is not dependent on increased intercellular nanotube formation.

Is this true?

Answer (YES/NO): NO